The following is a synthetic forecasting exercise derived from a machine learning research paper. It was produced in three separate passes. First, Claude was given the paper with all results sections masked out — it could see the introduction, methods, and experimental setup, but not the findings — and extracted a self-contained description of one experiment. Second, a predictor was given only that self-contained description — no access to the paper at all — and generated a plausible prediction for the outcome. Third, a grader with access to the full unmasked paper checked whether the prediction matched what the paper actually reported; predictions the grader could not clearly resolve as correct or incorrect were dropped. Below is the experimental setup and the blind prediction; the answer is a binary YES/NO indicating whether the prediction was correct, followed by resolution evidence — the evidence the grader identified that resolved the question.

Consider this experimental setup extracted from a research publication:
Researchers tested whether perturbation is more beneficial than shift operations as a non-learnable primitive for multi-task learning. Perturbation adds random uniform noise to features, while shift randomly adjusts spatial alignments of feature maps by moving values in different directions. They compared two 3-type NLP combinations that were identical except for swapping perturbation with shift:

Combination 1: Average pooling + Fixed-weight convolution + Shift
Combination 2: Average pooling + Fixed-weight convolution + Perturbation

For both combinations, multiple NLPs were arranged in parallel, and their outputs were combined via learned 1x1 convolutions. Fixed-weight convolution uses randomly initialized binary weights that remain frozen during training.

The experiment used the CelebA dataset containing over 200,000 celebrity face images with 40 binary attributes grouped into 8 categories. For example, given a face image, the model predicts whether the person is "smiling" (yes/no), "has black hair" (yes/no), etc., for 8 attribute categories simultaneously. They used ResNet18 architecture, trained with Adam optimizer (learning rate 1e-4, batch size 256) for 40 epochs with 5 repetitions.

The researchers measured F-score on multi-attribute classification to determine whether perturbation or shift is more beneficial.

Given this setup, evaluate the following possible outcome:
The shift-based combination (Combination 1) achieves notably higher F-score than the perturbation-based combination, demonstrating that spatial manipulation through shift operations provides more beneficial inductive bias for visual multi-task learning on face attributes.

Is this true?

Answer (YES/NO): NO